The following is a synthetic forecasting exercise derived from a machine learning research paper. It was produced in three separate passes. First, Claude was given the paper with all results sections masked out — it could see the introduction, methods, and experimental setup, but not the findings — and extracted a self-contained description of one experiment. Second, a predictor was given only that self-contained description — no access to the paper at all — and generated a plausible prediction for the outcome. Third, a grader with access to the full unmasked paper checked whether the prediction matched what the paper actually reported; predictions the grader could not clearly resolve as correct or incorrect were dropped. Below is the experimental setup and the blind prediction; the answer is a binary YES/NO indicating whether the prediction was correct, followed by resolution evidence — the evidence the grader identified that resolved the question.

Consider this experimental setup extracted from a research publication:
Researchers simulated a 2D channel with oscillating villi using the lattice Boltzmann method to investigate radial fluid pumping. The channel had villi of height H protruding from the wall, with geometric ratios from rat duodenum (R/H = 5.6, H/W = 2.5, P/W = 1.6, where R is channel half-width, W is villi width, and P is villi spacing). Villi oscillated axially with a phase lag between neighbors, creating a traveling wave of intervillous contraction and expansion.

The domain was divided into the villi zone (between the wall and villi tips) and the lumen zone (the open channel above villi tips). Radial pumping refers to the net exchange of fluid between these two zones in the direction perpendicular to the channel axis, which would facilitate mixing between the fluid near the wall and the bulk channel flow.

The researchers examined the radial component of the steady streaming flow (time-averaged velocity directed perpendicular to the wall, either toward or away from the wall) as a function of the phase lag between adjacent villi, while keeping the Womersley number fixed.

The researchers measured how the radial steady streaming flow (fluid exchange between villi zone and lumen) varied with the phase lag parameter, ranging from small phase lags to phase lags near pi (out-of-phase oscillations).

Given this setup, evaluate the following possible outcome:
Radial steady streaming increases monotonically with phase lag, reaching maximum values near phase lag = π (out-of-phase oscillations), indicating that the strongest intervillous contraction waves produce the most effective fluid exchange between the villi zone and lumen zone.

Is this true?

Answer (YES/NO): NO